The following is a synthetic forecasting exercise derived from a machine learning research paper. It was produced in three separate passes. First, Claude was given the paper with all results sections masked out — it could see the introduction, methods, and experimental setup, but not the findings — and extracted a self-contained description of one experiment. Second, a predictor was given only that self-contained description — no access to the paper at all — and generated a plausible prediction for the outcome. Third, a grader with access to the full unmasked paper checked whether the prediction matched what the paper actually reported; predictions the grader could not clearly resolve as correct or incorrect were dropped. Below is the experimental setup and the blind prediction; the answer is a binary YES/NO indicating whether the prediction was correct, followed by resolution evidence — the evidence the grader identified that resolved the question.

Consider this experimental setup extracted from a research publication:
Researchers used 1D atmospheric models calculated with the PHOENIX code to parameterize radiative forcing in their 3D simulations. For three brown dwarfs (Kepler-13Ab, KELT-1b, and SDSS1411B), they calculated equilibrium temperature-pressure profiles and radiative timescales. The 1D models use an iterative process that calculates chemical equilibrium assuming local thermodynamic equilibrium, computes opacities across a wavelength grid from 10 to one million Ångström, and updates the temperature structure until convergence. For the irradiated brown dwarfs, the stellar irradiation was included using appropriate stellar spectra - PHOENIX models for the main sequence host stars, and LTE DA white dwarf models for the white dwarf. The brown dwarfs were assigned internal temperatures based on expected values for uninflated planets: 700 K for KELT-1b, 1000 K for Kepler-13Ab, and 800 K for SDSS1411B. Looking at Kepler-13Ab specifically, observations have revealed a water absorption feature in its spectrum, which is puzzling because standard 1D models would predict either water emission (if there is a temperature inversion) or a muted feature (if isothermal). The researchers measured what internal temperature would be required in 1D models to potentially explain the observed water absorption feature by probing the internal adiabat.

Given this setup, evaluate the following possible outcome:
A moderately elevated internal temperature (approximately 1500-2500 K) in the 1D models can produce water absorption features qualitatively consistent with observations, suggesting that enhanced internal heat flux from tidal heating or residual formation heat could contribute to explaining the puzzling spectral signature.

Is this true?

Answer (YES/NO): NO